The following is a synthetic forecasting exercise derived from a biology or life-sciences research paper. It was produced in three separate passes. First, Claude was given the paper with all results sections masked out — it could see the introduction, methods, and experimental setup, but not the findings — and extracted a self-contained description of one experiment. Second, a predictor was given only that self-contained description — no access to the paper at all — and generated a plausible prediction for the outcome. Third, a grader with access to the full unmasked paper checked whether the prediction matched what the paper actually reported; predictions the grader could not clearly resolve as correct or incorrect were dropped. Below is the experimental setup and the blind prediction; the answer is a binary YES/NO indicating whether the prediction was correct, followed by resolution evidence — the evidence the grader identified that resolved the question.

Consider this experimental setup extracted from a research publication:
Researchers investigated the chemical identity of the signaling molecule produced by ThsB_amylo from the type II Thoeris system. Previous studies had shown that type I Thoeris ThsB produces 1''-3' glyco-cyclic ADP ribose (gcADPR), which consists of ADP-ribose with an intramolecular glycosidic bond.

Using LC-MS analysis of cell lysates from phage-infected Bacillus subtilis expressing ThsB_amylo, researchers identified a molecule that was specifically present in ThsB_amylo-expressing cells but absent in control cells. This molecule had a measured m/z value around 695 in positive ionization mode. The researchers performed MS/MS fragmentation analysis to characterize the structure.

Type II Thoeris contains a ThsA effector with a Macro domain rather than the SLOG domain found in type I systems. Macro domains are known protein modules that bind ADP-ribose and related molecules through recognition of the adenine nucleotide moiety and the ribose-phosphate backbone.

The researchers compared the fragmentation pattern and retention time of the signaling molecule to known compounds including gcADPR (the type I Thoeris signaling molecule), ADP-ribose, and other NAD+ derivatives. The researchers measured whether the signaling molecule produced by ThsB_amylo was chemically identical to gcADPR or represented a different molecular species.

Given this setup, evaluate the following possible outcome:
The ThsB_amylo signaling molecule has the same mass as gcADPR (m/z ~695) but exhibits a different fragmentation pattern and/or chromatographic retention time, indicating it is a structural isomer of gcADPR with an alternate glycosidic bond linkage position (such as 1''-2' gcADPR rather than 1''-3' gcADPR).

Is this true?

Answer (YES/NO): NO